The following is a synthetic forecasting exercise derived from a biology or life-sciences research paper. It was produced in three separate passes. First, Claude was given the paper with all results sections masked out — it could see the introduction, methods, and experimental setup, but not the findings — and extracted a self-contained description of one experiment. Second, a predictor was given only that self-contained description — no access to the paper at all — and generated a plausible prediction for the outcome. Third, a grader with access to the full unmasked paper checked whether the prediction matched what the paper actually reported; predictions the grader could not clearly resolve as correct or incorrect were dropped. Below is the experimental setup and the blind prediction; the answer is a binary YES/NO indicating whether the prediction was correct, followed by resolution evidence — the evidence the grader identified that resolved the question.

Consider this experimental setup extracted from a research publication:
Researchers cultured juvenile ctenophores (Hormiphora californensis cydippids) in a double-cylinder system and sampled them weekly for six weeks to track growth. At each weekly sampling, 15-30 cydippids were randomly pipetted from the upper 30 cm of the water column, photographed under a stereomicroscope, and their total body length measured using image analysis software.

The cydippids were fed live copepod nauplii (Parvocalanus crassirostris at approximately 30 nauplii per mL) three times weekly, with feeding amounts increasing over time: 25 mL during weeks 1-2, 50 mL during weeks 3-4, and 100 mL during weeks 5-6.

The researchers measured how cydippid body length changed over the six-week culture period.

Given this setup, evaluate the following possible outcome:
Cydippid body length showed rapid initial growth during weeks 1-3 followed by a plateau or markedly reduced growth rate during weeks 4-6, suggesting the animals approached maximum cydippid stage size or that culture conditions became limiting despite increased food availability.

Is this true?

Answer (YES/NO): NO